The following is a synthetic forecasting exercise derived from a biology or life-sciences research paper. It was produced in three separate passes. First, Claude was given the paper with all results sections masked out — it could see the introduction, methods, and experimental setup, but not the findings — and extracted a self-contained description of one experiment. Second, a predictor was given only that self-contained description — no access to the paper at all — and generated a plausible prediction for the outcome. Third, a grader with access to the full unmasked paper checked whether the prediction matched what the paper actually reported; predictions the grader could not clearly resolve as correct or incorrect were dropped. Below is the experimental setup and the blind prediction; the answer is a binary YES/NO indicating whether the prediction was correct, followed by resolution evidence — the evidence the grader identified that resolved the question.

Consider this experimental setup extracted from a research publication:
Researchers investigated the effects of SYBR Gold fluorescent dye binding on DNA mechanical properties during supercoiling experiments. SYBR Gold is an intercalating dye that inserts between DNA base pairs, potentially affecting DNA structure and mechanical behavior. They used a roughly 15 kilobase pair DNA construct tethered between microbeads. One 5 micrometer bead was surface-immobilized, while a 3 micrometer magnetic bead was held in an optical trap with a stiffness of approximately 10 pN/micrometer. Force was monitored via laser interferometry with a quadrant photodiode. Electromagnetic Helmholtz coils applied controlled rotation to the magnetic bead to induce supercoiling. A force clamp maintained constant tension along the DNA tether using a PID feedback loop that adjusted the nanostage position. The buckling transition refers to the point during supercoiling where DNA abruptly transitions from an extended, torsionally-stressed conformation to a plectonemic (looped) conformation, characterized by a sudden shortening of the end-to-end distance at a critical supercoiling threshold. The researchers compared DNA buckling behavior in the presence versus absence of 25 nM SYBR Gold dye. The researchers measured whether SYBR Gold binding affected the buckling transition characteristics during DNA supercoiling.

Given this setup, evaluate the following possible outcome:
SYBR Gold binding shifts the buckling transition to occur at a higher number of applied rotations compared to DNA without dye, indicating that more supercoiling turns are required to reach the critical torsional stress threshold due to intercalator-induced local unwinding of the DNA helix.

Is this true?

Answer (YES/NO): NO